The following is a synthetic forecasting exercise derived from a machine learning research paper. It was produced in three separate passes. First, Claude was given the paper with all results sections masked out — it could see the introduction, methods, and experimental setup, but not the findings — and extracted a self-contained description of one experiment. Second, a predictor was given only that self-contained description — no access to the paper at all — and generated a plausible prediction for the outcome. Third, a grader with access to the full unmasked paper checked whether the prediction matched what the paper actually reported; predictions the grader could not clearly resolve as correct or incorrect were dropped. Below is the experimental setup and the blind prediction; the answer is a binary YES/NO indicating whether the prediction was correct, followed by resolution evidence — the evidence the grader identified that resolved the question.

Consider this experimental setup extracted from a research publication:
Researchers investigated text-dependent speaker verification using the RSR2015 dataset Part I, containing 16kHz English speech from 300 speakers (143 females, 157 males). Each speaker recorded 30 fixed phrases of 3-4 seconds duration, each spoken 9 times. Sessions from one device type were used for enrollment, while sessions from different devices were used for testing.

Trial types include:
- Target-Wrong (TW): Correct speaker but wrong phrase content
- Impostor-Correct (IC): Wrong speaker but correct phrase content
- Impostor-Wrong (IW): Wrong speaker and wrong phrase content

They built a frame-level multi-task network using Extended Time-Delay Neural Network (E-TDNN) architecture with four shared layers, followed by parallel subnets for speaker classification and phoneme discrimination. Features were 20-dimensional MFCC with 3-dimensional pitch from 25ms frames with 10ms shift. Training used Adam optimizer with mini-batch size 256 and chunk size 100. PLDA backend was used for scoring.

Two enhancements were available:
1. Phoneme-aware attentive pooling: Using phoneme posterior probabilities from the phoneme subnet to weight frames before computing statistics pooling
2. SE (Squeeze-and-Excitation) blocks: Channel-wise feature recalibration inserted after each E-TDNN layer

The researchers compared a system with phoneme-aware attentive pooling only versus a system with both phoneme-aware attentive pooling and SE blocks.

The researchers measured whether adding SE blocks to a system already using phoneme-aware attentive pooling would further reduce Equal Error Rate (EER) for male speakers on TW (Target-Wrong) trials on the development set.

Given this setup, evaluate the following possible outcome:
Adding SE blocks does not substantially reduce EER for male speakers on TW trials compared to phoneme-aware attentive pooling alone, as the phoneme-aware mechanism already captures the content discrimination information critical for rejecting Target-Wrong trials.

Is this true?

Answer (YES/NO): NO